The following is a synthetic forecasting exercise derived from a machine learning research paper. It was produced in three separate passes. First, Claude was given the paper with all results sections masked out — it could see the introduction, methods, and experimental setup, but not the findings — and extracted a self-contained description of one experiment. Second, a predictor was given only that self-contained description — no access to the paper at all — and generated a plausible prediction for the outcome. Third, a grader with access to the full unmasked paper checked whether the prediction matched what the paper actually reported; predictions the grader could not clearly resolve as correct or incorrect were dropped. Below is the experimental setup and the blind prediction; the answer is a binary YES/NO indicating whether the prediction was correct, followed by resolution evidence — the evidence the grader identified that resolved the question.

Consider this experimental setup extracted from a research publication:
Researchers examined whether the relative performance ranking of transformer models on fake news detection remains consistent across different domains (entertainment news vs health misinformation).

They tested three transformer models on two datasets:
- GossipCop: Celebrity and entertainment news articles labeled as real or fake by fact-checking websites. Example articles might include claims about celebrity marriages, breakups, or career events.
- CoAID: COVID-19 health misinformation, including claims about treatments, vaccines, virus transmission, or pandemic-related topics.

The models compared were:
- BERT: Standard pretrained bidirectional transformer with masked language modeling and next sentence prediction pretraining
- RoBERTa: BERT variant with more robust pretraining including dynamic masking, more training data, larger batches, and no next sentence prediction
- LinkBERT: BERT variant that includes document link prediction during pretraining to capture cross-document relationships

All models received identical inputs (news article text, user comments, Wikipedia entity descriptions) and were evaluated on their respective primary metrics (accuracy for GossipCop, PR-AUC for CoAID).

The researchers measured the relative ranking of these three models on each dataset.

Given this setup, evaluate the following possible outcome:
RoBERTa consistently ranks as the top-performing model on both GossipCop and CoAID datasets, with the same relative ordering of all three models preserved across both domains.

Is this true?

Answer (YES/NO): NO